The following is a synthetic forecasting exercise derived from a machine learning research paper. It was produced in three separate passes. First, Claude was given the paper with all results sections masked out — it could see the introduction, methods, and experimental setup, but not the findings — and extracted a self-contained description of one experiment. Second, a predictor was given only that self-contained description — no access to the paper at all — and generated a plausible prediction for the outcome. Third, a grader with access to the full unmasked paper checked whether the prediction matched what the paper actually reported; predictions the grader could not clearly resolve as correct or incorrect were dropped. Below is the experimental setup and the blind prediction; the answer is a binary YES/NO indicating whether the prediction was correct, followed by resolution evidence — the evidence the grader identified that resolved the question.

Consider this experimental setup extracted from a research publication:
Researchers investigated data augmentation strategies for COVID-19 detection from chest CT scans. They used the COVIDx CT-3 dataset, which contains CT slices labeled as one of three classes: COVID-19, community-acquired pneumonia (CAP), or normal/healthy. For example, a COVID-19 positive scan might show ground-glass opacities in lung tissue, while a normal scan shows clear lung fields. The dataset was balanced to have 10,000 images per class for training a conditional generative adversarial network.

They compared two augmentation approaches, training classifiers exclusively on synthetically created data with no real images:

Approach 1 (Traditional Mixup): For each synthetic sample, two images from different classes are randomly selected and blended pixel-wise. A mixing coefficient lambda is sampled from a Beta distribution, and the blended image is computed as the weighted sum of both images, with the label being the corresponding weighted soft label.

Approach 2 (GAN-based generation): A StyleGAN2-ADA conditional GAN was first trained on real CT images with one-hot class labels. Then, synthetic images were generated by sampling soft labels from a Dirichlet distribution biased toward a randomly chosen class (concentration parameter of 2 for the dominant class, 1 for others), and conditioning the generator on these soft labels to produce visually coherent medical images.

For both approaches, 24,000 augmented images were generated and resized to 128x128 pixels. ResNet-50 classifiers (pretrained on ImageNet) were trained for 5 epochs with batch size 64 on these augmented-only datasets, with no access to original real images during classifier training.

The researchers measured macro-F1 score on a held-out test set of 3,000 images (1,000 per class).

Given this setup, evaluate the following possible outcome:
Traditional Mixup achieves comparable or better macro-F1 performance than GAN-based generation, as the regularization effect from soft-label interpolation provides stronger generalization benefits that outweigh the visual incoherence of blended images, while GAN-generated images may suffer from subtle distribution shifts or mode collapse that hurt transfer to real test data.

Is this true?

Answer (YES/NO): YES